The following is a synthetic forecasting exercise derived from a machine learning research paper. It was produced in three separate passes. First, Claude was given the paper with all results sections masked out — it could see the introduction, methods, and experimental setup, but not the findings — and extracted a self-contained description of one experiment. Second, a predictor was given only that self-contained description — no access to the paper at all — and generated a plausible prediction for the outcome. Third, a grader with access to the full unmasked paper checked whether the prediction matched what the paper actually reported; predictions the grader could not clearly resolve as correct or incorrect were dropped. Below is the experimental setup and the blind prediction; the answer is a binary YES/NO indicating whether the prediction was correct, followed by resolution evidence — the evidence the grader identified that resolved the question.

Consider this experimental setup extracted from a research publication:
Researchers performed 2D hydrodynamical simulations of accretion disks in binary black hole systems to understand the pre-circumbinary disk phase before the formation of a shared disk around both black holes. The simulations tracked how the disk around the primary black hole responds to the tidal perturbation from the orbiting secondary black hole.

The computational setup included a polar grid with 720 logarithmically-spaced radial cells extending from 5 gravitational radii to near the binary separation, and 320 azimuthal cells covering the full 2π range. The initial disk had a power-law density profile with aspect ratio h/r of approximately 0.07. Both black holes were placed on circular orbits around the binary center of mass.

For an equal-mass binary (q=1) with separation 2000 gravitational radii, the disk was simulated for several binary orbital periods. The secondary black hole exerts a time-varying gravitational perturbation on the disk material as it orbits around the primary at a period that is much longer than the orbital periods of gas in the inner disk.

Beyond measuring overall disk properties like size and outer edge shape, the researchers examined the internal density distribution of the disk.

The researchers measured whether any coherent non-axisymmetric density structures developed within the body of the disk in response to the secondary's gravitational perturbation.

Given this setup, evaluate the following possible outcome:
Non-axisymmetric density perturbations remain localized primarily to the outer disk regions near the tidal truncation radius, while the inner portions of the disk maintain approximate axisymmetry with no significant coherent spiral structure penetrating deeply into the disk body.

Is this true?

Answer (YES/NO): NO